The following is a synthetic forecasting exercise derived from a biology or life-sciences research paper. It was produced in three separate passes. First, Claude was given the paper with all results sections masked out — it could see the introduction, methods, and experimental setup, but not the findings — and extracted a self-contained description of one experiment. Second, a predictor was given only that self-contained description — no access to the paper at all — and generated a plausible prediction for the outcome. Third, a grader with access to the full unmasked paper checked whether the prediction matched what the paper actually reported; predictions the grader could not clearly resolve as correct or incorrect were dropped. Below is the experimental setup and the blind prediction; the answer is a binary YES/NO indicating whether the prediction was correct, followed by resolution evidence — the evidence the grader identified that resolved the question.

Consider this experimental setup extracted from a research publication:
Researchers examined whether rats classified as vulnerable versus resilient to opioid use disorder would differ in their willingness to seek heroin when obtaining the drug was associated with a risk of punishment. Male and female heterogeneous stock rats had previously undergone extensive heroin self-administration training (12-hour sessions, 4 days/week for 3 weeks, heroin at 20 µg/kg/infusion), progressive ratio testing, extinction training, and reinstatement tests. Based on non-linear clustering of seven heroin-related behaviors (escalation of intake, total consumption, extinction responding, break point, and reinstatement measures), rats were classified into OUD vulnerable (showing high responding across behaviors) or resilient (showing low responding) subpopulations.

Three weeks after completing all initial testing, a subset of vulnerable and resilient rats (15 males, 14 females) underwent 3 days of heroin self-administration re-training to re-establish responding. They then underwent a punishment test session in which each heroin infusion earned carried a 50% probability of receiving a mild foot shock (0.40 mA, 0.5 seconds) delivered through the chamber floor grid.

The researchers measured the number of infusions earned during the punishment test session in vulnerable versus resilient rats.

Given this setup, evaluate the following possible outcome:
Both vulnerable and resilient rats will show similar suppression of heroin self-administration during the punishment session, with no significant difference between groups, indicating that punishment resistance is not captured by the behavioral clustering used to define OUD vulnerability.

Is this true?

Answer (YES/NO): NO